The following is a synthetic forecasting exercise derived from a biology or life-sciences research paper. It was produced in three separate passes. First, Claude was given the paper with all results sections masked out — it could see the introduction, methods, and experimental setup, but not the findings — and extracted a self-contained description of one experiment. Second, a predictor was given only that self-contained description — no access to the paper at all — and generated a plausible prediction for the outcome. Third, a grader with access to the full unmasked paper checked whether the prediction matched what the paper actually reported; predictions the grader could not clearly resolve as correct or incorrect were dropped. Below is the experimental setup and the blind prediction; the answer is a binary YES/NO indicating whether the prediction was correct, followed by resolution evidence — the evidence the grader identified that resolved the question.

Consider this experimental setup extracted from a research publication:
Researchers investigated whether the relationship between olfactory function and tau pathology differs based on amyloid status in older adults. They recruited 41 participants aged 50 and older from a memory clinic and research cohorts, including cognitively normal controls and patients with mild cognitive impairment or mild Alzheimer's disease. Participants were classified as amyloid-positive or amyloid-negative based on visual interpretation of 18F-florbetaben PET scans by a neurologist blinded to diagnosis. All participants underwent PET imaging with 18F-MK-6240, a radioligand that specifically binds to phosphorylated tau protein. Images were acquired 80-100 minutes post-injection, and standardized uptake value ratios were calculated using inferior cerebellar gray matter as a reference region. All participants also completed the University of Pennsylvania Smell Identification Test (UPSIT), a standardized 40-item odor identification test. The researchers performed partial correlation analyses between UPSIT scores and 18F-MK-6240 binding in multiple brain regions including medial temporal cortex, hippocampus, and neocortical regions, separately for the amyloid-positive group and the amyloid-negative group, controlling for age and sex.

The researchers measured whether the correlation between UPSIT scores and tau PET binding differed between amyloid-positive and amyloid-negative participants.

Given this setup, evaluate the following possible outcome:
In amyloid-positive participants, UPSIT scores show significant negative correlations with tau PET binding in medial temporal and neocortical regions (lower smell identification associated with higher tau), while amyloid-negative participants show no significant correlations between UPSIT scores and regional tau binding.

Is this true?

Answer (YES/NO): NO